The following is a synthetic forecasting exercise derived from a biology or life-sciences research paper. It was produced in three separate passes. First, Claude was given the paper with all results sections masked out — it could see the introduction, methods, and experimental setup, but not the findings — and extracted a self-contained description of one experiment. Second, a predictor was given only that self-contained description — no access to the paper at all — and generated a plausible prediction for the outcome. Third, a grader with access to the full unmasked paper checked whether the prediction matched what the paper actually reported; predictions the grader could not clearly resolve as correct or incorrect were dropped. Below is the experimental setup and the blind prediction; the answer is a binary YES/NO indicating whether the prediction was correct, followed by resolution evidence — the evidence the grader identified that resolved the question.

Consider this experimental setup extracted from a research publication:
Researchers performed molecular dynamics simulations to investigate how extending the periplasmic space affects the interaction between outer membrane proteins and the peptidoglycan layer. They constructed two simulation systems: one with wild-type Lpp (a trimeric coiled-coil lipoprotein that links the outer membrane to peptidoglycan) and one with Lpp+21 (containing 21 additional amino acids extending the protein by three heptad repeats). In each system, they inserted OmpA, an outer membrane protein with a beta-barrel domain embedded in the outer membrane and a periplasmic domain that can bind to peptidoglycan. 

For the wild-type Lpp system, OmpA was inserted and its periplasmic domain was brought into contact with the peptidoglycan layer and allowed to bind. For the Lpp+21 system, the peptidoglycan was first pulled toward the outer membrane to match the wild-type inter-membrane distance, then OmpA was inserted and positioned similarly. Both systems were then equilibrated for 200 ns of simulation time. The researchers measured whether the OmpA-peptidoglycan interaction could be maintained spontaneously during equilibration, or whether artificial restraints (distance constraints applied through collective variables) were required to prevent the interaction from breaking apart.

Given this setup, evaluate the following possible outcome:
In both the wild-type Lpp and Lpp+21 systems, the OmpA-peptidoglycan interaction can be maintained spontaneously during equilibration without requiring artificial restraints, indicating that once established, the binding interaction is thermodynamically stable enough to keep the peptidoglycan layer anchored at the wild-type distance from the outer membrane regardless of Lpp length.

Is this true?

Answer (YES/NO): NO